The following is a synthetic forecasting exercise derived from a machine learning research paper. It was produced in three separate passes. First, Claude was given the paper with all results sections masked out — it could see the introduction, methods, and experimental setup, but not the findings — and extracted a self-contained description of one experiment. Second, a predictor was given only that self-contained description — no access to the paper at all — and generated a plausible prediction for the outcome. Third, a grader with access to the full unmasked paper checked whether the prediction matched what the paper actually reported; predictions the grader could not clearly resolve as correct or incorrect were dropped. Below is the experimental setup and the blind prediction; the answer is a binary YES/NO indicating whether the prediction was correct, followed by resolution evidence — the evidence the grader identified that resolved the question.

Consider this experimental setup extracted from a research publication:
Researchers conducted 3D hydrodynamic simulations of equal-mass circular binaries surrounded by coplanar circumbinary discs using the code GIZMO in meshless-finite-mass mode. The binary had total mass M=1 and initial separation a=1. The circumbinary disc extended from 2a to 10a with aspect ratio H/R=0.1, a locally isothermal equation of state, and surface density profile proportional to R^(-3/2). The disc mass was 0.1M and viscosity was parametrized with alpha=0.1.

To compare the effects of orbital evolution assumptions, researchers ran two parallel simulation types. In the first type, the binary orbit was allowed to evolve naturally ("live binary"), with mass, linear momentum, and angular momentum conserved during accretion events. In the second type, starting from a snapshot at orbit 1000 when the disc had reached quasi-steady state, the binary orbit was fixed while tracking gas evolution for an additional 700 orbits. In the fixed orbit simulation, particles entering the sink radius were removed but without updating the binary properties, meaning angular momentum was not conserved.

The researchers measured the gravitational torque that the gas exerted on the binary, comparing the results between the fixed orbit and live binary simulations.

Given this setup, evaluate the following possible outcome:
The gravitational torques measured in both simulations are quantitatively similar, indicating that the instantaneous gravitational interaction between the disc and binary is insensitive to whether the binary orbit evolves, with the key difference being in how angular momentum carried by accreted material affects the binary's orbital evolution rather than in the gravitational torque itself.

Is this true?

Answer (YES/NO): NO